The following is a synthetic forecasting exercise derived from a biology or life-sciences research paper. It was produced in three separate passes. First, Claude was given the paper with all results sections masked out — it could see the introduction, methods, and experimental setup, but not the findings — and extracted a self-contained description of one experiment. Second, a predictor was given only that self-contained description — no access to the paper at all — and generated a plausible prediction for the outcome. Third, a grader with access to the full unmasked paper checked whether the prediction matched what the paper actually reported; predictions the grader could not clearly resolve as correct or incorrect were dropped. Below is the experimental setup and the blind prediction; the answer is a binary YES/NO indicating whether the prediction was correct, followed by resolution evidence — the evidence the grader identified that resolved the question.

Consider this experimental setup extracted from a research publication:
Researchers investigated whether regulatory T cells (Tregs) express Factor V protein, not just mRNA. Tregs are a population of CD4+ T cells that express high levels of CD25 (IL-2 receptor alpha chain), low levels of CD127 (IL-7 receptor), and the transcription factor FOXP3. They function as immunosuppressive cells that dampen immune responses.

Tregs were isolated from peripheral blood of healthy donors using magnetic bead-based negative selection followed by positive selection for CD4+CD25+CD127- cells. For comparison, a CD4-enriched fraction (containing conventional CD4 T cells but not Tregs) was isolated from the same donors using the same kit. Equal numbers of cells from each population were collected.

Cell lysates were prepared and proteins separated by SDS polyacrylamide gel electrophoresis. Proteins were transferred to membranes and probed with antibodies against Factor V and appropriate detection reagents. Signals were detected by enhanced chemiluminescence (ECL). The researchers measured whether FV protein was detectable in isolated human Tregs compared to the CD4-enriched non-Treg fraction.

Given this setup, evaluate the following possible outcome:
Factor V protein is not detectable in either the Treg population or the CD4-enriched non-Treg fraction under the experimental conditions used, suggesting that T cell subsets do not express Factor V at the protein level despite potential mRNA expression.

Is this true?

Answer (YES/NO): NO